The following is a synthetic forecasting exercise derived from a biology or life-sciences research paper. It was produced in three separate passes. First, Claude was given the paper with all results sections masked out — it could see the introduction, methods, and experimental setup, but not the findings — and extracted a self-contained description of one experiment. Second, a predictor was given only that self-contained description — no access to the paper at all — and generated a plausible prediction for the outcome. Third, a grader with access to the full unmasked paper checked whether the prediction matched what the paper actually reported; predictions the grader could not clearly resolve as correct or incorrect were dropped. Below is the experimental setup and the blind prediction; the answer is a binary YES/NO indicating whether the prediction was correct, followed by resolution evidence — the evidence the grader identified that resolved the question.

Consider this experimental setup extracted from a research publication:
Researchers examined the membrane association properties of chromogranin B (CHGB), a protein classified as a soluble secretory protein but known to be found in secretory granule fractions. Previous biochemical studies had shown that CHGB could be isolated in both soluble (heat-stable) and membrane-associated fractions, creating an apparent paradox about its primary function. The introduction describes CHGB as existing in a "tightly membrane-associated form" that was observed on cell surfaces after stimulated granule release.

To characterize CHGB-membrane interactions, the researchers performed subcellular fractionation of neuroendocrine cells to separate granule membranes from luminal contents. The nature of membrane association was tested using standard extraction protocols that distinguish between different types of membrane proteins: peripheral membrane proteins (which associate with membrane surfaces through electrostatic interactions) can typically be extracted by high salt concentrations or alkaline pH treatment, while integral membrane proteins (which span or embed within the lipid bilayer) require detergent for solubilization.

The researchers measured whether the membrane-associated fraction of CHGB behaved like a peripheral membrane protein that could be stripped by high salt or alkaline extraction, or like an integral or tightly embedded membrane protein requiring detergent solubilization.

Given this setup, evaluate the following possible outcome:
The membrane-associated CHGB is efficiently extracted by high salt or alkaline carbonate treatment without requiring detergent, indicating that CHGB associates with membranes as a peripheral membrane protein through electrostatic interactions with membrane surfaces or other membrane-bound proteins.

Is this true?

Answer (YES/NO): NO